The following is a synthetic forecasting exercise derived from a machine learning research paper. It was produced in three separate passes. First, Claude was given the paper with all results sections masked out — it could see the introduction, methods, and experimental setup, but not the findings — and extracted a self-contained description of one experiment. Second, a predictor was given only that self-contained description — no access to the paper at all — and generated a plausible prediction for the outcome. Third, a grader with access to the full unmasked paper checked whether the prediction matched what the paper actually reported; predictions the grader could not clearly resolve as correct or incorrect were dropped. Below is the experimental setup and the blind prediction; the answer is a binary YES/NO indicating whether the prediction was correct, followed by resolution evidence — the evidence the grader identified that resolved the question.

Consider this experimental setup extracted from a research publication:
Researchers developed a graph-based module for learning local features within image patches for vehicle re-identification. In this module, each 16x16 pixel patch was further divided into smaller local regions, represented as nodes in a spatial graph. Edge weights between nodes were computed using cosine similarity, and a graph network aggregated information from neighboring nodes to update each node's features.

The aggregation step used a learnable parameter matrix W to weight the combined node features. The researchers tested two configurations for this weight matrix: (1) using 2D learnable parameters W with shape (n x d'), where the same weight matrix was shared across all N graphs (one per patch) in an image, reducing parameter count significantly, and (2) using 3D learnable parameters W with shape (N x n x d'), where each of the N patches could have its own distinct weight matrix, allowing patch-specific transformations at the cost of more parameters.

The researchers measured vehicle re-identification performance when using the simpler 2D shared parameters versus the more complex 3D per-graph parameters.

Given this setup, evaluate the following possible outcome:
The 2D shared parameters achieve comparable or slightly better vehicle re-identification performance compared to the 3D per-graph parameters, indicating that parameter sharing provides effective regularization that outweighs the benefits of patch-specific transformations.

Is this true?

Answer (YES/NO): YES